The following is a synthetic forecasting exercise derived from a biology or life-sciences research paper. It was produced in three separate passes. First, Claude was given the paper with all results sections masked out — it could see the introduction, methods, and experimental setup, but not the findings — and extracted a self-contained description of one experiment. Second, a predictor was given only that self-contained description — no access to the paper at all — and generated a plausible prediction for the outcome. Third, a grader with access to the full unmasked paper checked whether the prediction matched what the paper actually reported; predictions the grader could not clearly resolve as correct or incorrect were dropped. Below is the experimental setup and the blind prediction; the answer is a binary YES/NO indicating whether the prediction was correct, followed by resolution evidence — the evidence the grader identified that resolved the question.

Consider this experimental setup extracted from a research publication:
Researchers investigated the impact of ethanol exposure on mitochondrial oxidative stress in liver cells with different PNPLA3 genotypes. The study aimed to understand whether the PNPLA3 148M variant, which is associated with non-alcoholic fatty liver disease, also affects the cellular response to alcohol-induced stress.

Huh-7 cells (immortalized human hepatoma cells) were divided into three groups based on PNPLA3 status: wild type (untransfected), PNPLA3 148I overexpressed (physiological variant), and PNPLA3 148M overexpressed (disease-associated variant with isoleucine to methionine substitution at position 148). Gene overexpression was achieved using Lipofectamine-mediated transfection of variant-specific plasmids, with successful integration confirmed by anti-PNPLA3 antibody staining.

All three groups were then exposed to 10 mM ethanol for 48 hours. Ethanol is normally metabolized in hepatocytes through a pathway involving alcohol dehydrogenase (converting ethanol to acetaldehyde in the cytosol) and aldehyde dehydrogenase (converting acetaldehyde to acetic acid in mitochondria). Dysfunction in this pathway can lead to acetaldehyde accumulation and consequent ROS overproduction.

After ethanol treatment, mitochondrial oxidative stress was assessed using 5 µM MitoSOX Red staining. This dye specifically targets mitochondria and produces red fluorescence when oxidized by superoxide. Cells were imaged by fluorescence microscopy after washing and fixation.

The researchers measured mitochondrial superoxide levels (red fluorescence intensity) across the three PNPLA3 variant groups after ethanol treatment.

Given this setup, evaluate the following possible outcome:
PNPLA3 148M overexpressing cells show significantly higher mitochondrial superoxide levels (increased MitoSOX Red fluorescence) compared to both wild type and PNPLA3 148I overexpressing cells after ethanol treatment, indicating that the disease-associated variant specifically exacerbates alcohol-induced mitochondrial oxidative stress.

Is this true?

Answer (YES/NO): YES